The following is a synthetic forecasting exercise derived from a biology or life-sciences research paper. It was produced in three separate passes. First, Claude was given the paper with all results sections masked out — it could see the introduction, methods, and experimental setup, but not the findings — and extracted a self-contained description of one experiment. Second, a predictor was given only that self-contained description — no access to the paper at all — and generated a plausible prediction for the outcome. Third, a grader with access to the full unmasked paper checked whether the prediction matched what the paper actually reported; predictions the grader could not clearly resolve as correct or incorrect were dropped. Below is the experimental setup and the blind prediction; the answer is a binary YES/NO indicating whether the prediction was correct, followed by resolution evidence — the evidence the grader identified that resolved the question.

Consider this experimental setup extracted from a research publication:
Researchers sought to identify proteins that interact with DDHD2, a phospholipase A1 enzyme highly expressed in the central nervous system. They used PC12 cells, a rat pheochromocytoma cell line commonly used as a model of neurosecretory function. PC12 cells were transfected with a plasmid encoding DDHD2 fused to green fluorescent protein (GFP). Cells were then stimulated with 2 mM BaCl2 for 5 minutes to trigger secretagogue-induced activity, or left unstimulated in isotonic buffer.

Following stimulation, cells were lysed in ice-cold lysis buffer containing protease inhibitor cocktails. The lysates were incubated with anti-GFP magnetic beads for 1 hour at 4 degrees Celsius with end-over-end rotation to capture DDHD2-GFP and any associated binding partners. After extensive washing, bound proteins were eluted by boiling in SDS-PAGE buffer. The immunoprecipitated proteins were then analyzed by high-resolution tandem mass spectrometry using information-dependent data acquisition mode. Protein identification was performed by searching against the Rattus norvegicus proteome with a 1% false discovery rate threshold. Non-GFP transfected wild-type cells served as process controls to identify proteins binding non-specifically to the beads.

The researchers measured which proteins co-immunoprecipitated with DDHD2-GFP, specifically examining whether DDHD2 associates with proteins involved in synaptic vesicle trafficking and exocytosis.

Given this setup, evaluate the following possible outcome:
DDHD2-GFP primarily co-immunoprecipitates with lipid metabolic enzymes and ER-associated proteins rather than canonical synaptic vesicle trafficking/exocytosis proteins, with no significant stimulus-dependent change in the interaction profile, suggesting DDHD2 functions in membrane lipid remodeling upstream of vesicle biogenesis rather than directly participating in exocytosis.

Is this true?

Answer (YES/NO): NO